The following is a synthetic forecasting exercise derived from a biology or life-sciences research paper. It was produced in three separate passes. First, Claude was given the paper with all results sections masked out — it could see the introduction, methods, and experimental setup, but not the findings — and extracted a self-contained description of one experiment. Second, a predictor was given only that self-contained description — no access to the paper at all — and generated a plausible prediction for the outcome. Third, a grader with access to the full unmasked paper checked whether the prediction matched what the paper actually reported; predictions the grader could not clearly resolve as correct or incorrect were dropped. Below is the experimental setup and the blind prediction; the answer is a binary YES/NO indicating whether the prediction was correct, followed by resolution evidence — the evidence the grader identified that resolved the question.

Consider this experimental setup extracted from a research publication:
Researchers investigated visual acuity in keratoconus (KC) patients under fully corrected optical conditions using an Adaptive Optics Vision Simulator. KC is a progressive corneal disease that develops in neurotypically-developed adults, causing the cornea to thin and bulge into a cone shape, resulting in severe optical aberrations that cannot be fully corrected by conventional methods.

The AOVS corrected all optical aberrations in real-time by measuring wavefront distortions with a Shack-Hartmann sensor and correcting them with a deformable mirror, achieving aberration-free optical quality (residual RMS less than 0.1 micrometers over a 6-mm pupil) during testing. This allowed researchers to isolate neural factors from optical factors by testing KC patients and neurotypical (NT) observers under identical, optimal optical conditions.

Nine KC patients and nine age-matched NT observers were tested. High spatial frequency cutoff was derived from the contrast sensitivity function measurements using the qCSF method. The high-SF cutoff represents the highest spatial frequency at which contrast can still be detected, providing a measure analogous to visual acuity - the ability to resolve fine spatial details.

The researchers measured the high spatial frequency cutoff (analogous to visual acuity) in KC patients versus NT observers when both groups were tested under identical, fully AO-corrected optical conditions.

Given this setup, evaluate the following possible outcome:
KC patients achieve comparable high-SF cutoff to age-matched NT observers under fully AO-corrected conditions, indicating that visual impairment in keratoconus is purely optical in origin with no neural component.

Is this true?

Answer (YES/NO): NO